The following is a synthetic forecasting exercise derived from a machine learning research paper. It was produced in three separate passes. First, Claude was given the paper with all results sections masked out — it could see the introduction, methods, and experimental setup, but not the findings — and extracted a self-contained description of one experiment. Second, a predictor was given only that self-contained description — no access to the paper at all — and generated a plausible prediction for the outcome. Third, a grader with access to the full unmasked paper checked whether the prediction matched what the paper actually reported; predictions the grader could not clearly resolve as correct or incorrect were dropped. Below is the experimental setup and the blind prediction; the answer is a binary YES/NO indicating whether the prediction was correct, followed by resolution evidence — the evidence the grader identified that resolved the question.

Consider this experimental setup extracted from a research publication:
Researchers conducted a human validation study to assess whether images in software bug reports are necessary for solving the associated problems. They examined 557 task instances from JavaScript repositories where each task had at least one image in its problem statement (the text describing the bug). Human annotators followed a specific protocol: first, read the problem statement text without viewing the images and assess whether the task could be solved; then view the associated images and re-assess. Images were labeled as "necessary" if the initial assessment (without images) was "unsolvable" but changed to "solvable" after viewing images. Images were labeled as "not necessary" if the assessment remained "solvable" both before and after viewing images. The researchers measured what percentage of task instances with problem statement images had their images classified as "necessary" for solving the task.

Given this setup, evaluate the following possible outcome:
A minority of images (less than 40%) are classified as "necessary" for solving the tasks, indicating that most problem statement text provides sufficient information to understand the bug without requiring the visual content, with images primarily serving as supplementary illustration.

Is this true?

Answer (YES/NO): NO